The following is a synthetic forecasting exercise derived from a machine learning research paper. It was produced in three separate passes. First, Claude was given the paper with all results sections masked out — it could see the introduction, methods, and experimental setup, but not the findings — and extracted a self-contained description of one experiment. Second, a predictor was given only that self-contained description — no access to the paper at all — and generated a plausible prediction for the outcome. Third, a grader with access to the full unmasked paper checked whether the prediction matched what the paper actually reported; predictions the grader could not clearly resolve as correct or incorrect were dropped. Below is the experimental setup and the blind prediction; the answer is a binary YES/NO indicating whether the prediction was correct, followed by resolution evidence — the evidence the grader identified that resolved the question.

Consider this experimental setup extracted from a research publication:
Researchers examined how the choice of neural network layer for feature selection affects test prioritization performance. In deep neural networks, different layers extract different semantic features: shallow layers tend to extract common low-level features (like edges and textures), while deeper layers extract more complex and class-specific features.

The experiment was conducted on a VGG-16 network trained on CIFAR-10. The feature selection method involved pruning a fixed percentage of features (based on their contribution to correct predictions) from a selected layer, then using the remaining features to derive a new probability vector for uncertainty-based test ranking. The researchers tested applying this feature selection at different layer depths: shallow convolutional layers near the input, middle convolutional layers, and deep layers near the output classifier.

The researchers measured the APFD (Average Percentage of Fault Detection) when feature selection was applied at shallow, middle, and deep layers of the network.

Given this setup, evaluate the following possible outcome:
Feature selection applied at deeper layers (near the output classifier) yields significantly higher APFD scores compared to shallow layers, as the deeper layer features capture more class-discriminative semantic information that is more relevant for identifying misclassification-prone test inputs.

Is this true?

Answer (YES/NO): YES